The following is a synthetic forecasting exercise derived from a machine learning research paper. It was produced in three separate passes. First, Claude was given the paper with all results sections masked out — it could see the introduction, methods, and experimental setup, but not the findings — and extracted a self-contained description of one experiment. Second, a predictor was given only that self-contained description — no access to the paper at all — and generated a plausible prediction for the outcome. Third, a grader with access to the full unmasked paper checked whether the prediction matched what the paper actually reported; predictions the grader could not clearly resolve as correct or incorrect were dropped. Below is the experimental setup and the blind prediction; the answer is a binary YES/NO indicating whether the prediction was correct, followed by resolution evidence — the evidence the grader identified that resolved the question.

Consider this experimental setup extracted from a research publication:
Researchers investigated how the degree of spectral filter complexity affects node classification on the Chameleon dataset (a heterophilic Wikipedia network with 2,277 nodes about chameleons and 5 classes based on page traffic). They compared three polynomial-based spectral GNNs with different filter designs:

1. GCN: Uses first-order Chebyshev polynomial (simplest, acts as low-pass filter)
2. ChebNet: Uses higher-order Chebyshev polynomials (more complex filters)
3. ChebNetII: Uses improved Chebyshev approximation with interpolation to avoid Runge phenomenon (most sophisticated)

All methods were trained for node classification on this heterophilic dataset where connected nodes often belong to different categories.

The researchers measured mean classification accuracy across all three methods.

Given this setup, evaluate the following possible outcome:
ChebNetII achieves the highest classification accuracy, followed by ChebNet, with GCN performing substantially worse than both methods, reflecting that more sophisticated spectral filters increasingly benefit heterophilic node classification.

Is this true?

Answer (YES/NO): NO